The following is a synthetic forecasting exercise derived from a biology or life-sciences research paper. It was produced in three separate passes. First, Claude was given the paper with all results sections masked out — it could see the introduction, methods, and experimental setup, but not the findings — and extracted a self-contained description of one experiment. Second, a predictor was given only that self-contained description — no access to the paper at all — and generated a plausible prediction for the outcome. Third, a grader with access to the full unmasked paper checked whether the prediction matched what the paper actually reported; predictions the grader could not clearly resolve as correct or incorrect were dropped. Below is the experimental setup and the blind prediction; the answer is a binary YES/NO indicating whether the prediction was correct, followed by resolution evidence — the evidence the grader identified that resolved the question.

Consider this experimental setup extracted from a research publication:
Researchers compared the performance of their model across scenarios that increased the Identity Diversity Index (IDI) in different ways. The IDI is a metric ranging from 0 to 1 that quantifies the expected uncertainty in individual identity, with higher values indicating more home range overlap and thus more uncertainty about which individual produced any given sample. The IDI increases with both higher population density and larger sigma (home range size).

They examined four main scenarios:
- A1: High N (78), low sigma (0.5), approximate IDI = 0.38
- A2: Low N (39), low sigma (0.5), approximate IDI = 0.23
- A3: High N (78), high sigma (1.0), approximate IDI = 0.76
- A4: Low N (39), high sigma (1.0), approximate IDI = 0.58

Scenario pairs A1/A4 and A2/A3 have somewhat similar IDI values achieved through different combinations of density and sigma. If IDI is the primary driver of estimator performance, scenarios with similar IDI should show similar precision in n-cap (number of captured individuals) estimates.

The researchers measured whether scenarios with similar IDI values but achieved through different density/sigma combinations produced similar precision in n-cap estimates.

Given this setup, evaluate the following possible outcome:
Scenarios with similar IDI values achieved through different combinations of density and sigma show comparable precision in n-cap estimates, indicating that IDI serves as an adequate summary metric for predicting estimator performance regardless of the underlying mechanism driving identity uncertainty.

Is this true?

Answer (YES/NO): NO